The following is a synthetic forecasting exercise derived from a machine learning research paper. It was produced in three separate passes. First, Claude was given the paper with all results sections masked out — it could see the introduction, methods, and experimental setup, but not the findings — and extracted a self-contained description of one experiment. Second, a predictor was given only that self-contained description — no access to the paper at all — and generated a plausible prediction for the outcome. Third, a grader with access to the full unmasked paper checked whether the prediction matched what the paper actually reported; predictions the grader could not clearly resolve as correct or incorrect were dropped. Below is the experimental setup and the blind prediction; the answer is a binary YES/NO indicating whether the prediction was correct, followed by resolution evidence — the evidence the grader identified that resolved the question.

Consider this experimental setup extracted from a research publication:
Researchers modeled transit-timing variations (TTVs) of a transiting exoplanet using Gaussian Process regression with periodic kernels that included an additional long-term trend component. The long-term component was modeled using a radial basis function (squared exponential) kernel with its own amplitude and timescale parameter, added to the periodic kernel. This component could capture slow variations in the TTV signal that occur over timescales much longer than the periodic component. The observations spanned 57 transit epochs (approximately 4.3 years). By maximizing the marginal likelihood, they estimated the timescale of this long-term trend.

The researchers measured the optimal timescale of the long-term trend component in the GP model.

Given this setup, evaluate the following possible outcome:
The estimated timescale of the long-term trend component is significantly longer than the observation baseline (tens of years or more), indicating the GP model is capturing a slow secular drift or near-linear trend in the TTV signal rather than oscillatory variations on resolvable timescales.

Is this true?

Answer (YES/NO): NO